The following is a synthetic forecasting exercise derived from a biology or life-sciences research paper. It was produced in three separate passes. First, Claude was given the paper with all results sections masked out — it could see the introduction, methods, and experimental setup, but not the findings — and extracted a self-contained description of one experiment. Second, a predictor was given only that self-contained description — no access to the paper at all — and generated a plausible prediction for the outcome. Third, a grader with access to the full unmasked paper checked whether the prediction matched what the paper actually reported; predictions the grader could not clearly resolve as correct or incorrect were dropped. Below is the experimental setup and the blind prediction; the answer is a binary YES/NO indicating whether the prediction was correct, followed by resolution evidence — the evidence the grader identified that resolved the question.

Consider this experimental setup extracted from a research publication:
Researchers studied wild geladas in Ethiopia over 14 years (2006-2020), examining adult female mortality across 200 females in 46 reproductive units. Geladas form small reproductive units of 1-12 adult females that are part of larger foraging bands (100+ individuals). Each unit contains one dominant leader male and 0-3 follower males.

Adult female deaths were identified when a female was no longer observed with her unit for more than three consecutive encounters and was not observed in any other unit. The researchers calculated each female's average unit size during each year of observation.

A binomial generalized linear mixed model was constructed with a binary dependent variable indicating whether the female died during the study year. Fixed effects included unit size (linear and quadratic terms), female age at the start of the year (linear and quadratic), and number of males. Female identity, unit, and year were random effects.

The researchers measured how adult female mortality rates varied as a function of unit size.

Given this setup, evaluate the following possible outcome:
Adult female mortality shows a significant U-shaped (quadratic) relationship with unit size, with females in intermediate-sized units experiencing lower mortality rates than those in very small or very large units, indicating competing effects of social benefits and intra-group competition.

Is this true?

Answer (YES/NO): NO